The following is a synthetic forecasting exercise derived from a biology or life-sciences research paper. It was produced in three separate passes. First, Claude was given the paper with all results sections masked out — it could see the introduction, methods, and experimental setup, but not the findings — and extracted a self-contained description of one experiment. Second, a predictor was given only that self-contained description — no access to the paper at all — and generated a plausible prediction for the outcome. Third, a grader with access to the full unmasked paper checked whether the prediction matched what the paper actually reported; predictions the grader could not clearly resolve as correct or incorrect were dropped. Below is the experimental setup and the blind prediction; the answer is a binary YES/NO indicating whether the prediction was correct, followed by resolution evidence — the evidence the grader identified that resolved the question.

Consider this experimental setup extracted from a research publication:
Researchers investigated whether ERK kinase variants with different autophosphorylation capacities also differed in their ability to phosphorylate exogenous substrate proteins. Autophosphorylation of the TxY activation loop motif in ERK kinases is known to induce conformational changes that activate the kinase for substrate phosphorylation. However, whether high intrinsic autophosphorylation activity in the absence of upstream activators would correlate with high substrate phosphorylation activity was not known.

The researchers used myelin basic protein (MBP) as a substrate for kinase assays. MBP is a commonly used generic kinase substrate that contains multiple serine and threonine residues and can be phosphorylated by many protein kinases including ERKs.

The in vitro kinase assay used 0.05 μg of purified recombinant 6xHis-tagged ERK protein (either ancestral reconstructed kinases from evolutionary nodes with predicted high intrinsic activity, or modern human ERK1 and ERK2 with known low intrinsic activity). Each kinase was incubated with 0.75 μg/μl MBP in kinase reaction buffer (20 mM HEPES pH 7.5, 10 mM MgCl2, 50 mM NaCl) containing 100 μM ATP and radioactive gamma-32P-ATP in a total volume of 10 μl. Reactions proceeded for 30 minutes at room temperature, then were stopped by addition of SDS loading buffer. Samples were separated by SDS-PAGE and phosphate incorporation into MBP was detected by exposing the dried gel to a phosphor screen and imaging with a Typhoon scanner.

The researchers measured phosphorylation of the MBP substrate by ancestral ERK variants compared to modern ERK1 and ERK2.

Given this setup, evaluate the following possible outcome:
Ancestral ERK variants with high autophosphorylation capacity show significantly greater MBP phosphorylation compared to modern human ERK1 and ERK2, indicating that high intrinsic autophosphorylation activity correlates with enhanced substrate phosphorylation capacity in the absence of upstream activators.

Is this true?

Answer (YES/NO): YES